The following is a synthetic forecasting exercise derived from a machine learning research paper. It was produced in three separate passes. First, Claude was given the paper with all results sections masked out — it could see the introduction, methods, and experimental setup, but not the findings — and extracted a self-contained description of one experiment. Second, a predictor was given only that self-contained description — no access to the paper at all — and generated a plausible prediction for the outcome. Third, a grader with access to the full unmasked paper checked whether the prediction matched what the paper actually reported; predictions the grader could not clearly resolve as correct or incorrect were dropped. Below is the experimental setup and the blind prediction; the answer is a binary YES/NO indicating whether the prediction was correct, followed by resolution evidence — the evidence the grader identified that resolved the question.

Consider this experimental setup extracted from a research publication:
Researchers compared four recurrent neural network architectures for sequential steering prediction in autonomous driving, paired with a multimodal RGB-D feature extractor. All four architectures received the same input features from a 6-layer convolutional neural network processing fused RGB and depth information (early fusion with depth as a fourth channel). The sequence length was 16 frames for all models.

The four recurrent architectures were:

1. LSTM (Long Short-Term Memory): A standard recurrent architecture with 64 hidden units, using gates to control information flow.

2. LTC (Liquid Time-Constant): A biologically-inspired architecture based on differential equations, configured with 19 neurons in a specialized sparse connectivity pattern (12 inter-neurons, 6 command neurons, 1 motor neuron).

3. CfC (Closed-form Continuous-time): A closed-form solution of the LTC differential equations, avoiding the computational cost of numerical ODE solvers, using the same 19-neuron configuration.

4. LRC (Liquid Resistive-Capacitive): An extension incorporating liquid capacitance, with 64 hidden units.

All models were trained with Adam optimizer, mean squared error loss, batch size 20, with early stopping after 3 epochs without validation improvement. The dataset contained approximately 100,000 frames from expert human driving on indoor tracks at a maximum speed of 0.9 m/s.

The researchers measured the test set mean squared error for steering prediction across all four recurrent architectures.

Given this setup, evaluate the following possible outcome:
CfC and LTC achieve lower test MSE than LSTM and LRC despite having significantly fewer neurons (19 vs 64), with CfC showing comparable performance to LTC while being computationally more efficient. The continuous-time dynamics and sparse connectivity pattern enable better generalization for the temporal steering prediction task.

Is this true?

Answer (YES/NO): NO